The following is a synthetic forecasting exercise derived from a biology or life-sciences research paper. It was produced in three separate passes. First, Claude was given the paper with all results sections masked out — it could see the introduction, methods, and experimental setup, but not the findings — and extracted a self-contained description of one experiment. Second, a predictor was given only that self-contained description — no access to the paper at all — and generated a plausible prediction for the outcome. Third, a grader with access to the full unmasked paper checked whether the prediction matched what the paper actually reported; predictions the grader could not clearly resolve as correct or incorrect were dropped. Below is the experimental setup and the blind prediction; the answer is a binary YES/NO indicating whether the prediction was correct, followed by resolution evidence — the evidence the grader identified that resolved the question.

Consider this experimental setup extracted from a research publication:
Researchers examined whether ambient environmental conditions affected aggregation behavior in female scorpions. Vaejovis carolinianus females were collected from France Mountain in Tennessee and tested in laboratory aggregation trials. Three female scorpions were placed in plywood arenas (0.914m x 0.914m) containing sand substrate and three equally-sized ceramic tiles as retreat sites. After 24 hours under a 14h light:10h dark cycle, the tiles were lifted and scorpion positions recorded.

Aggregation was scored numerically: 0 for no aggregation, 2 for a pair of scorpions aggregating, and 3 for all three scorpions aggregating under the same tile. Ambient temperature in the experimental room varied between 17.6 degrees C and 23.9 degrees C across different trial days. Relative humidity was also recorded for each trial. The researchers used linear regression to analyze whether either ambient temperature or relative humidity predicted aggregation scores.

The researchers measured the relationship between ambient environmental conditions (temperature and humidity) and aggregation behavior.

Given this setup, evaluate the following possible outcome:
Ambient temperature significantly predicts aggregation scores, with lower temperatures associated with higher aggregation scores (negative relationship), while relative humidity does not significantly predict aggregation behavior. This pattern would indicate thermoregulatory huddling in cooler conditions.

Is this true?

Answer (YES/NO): NO